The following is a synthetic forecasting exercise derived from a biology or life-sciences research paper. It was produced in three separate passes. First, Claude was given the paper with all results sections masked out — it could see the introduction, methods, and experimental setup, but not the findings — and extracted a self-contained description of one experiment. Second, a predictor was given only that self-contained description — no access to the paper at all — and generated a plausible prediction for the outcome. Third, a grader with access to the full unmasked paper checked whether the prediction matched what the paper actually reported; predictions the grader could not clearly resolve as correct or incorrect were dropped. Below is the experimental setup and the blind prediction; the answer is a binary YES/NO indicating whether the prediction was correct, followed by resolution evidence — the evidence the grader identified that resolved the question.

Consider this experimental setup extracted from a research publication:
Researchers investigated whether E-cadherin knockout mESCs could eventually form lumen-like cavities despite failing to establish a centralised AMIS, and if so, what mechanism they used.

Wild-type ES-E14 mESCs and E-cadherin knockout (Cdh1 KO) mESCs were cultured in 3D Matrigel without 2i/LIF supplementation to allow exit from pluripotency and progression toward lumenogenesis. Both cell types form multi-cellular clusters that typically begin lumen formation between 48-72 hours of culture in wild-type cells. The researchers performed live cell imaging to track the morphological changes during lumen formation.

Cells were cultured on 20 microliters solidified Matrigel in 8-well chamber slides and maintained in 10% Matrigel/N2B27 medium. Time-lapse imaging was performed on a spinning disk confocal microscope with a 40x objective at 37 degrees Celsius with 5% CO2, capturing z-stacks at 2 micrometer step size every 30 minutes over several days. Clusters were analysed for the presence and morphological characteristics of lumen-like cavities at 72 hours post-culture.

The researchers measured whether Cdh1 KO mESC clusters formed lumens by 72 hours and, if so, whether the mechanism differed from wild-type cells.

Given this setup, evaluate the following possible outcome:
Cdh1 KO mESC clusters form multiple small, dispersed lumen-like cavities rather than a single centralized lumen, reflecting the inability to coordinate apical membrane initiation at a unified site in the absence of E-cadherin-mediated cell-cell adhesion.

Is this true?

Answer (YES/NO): NO